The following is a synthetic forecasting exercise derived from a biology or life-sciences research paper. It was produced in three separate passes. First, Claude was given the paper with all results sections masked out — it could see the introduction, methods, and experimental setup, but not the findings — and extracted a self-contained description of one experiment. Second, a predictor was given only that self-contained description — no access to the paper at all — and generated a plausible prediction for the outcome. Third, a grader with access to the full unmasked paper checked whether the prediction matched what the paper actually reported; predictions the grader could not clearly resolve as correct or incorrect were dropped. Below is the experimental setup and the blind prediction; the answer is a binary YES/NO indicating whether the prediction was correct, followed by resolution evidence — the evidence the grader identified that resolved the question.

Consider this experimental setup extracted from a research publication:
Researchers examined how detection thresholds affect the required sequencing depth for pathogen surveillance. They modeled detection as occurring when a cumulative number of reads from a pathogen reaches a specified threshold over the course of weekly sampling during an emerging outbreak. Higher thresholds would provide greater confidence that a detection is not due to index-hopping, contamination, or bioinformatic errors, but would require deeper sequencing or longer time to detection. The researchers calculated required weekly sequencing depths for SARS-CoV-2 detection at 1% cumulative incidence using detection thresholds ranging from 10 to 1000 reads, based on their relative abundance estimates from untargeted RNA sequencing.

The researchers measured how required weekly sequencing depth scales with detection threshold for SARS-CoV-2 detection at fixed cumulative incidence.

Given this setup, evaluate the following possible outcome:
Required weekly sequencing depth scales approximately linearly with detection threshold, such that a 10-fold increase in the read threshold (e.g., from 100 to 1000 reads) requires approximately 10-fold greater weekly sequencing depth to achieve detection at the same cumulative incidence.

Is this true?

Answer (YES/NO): YES